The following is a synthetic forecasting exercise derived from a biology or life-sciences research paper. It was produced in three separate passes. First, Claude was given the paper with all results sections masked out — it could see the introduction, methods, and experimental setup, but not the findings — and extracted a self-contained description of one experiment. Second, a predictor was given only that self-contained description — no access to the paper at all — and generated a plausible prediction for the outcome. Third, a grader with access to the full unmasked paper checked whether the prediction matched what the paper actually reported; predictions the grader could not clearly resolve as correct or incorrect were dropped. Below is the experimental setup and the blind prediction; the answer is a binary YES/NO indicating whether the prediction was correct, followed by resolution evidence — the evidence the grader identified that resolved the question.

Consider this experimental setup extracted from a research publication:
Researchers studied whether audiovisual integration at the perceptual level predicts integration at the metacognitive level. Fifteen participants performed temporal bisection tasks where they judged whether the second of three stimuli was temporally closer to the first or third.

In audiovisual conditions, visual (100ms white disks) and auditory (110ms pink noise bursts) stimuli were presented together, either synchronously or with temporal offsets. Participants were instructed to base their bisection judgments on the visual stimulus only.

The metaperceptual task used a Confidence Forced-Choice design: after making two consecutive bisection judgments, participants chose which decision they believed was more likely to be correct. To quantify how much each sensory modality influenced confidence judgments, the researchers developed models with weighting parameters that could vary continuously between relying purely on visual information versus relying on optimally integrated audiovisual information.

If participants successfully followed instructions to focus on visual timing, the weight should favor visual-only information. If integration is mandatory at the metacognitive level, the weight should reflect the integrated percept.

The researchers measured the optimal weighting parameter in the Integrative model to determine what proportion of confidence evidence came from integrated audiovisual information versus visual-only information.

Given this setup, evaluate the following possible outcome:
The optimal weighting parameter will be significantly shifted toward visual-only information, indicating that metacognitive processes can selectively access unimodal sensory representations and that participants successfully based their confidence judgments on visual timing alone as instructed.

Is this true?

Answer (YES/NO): NO